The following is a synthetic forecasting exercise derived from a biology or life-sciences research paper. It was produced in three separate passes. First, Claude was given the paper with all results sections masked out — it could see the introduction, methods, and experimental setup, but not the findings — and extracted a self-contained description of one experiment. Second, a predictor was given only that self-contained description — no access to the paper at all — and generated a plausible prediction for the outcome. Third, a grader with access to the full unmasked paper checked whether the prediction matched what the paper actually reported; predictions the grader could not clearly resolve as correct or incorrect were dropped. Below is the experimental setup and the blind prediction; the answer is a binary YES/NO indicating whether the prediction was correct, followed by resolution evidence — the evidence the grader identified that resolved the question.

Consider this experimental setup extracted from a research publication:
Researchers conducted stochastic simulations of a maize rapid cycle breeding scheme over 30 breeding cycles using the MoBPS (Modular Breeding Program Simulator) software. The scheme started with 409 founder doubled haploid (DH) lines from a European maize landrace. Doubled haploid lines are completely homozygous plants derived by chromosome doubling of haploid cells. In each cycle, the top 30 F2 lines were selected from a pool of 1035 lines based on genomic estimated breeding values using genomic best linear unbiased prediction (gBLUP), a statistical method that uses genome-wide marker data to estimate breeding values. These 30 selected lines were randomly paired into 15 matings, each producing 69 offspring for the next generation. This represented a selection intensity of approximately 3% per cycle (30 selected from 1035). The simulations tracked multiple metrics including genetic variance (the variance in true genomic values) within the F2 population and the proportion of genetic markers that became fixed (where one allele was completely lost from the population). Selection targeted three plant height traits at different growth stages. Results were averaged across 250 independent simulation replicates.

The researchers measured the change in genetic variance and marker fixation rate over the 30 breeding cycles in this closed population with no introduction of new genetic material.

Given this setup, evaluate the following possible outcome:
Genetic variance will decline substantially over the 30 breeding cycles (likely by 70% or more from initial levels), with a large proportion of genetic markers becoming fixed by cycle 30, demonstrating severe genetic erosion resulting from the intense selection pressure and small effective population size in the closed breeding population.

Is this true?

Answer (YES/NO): YES